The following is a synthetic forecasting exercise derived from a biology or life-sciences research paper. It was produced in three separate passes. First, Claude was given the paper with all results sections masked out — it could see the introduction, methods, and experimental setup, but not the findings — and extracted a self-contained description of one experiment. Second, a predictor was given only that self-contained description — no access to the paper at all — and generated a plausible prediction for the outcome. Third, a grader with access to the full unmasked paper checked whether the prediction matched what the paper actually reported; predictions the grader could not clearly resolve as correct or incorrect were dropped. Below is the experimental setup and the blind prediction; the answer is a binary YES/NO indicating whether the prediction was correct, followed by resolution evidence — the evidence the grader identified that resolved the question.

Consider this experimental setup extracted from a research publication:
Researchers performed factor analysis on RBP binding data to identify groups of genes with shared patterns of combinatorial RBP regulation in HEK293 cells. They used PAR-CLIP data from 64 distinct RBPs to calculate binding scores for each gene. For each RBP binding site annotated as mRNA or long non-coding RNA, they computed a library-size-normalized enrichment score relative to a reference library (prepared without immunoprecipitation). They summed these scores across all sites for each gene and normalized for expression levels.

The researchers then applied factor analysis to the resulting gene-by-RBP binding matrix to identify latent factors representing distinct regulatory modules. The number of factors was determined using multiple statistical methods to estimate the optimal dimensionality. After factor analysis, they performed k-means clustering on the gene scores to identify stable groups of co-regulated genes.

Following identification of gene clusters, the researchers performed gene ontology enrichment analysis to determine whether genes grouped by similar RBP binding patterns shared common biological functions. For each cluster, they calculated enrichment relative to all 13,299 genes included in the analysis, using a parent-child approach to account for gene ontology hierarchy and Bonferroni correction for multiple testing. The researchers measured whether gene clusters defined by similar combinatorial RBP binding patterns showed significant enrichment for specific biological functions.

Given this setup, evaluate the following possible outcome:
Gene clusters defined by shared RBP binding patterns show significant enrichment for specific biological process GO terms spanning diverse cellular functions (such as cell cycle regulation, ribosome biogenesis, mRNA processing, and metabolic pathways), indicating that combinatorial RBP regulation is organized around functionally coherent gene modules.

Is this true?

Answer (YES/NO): NO